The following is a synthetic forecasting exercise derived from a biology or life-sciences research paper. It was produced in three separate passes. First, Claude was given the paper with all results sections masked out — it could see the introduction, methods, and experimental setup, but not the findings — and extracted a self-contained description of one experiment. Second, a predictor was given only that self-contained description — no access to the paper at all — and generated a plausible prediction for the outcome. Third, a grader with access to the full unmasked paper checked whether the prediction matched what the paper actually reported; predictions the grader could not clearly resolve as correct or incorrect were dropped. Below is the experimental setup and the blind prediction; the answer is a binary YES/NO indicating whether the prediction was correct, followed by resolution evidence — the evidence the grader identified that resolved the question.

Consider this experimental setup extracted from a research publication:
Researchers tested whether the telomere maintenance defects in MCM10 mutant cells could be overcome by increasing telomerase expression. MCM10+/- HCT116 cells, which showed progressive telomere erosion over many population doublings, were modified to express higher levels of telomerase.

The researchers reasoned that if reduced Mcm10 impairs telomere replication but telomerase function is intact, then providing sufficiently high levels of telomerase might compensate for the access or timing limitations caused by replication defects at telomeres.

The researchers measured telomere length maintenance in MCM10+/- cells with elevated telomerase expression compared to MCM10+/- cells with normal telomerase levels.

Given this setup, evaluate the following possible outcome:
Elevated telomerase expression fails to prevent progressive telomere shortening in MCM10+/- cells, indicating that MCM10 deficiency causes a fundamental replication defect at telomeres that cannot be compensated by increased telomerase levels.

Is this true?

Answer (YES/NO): NO